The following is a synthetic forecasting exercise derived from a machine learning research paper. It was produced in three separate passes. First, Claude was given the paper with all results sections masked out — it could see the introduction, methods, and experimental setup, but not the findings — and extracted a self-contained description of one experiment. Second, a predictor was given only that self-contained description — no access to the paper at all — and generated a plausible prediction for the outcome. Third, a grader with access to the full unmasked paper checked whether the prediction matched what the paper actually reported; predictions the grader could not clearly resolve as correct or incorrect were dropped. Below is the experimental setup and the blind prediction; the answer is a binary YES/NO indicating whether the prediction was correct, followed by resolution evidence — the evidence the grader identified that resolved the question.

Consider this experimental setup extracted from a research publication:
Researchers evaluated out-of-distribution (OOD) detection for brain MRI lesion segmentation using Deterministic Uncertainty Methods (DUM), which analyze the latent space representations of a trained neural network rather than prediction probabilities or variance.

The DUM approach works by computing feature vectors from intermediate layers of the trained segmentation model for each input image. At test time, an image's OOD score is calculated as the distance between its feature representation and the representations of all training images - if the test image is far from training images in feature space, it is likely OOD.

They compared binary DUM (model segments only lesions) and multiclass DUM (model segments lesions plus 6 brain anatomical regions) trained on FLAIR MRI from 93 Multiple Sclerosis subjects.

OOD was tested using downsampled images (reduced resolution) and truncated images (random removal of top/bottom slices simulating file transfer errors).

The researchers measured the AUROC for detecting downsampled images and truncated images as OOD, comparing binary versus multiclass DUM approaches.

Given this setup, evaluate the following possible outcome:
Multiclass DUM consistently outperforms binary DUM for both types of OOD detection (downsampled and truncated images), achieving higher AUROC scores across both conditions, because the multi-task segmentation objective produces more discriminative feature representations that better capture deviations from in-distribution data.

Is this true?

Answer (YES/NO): YES